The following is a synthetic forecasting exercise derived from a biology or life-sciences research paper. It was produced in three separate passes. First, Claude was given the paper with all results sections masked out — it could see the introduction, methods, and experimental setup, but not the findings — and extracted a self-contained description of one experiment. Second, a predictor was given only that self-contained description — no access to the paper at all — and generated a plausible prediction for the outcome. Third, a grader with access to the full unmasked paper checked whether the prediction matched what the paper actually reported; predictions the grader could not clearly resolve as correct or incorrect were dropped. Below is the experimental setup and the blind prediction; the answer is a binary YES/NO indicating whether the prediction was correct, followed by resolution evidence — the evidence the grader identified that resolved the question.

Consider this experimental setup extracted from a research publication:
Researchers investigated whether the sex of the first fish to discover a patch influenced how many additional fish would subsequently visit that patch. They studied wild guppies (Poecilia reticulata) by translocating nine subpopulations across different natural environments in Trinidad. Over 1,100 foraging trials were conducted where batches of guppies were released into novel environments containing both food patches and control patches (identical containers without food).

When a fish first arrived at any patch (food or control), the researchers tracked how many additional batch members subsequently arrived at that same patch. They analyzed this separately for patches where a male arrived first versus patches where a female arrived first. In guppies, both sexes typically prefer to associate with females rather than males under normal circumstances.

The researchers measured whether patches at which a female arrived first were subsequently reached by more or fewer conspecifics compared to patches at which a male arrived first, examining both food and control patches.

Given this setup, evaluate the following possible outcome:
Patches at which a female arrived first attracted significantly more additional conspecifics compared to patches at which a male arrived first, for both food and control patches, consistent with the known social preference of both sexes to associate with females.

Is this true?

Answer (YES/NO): NO